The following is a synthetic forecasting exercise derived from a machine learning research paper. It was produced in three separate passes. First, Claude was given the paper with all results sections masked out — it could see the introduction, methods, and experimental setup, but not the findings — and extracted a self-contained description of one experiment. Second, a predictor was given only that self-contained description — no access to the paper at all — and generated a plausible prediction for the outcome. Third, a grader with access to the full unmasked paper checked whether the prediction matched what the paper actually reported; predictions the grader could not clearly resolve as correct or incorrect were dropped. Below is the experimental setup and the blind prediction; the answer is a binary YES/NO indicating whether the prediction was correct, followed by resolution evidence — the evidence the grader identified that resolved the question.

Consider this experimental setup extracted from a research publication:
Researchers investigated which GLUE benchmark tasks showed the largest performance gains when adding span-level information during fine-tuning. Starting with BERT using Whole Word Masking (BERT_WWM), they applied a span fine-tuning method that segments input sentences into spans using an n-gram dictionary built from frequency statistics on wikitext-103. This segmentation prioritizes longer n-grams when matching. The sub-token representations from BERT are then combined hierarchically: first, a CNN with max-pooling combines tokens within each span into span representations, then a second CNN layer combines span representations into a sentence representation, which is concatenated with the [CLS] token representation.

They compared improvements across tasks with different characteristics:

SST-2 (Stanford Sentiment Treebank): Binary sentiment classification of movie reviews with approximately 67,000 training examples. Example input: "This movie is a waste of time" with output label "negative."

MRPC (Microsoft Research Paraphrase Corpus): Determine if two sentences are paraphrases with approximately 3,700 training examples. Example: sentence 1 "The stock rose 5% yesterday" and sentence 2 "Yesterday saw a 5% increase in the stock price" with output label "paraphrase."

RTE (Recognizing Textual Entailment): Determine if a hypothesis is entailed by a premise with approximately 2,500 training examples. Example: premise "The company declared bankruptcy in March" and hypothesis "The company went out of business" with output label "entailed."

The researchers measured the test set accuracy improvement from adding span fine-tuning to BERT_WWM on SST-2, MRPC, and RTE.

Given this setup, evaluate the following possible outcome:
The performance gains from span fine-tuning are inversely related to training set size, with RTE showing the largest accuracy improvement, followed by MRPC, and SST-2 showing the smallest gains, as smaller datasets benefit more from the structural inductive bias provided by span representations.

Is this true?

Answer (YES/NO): YES